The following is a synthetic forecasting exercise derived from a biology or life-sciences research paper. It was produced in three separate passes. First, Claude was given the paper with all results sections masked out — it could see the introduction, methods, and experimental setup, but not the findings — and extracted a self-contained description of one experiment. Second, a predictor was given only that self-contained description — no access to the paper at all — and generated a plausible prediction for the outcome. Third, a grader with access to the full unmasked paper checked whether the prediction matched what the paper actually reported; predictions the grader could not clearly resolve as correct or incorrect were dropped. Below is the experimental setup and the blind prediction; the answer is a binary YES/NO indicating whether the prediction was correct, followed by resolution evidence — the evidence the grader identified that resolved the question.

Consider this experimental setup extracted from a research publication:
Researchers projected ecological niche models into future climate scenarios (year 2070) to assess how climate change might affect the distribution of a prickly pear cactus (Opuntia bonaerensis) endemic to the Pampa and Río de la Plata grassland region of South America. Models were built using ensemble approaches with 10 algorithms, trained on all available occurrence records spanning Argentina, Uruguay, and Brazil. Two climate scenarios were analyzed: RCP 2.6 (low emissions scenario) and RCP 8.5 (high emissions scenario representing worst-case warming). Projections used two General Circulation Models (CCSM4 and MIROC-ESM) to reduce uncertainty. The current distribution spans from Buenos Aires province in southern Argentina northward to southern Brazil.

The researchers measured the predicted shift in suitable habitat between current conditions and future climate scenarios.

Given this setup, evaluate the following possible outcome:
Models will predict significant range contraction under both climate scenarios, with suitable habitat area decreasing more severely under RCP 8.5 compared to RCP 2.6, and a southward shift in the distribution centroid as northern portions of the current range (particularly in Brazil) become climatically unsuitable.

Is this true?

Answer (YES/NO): YES